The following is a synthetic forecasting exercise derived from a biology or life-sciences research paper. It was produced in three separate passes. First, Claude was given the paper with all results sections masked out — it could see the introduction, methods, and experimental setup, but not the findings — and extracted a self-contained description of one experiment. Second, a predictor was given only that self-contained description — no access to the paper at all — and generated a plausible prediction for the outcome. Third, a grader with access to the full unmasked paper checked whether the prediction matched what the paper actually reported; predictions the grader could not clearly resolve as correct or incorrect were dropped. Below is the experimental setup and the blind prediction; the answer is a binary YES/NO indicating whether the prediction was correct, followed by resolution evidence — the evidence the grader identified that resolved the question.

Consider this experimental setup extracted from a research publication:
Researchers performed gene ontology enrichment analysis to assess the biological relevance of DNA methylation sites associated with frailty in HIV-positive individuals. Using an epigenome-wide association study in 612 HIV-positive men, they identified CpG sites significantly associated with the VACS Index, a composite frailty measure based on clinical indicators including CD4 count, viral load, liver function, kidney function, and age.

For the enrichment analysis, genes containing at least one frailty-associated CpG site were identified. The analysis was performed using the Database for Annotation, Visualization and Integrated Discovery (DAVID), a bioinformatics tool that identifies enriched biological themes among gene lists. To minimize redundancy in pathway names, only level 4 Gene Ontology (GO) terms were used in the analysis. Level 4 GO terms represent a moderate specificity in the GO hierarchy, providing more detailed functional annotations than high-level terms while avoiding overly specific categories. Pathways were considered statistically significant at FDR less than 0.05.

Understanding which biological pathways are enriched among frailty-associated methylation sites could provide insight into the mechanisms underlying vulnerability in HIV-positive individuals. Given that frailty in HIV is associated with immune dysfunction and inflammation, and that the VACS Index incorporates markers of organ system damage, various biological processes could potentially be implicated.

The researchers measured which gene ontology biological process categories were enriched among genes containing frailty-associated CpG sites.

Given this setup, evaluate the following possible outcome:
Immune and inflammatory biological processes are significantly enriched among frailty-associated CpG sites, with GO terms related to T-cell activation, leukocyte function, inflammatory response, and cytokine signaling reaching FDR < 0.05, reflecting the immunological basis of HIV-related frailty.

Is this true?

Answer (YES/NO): NO